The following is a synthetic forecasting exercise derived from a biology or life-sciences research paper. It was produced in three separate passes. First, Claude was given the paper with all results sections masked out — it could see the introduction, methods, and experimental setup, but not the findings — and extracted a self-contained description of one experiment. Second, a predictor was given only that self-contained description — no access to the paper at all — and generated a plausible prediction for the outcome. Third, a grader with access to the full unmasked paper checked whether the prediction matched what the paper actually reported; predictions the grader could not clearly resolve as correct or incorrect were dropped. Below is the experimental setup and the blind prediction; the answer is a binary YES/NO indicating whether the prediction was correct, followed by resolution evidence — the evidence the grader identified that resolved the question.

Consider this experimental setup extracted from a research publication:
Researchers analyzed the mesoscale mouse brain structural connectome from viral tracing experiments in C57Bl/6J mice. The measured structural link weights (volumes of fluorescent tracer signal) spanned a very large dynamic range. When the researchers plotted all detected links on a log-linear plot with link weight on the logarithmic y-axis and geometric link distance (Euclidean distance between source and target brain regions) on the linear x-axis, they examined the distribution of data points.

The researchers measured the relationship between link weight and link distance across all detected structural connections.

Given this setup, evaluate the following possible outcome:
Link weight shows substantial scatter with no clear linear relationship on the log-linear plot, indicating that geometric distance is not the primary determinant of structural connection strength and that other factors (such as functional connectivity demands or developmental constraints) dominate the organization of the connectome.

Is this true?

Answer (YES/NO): NO